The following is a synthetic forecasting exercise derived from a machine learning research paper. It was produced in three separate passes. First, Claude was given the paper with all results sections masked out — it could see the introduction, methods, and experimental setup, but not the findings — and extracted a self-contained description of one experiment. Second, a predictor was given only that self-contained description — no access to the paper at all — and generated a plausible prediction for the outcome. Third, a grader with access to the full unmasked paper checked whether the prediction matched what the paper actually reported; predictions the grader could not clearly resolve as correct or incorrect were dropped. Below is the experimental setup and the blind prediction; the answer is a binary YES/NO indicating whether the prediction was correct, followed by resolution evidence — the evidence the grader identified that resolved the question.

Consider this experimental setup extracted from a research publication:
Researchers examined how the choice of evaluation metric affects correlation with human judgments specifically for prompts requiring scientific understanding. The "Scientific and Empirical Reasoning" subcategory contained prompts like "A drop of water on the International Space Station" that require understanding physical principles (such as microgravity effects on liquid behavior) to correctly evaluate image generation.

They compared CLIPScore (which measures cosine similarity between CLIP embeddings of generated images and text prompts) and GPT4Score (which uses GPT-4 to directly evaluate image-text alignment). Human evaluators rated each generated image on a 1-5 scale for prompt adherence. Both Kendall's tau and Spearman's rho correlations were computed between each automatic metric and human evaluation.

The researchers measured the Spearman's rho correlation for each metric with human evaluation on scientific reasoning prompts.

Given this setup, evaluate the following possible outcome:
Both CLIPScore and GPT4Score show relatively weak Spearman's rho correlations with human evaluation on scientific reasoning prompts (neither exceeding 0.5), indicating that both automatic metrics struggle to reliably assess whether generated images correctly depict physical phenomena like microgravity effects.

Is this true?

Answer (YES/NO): NO